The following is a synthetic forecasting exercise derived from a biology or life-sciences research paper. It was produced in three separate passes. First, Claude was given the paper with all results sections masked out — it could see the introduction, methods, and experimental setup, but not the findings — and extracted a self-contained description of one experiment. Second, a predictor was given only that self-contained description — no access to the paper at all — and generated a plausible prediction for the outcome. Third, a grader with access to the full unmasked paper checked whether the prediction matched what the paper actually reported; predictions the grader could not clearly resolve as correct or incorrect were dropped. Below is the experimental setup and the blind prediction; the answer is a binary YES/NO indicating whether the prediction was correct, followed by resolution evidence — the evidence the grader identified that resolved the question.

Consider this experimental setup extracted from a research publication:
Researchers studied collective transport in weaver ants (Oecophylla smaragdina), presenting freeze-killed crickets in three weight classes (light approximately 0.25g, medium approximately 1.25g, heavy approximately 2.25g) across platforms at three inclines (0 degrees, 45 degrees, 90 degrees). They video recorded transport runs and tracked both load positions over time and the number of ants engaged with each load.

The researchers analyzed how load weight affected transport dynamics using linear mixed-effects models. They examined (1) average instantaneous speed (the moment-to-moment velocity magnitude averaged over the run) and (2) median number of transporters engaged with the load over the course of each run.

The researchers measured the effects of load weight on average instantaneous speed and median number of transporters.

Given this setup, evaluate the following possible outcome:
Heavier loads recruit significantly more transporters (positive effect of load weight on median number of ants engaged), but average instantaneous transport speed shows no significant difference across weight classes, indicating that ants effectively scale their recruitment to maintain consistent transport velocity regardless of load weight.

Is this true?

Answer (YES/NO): NO